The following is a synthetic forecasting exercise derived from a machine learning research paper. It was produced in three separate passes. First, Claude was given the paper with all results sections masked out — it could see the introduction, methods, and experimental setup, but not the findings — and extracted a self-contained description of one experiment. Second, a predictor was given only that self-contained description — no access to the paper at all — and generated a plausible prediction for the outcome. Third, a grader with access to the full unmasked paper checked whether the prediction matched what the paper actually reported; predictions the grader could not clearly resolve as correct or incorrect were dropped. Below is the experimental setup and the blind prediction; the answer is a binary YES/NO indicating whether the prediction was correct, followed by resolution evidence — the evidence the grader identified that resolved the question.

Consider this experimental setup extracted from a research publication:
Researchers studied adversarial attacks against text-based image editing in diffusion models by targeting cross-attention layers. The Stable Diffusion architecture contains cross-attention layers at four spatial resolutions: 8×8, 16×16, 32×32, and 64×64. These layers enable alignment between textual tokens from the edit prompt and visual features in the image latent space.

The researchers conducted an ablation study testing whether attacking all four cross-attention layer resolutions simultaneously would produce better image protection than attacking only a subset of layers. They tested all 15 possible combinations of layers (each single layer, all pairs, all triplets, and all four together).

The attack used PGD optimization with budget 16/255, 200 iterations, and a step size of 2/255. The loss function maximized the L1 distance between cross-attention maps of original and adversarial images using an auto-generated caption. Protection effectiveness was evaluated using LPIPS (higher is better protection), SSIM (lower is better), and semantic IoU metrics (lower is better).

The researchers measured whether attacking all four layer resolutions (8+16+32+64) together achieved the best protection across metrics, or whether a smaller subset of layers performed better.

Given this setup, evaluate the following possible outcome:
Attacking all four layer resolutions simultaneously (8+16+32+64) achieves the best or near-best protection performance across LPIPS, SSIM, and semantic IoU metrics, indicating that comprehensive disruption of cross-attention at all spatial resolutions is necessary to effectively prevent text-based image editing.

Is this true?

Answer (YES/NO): NO